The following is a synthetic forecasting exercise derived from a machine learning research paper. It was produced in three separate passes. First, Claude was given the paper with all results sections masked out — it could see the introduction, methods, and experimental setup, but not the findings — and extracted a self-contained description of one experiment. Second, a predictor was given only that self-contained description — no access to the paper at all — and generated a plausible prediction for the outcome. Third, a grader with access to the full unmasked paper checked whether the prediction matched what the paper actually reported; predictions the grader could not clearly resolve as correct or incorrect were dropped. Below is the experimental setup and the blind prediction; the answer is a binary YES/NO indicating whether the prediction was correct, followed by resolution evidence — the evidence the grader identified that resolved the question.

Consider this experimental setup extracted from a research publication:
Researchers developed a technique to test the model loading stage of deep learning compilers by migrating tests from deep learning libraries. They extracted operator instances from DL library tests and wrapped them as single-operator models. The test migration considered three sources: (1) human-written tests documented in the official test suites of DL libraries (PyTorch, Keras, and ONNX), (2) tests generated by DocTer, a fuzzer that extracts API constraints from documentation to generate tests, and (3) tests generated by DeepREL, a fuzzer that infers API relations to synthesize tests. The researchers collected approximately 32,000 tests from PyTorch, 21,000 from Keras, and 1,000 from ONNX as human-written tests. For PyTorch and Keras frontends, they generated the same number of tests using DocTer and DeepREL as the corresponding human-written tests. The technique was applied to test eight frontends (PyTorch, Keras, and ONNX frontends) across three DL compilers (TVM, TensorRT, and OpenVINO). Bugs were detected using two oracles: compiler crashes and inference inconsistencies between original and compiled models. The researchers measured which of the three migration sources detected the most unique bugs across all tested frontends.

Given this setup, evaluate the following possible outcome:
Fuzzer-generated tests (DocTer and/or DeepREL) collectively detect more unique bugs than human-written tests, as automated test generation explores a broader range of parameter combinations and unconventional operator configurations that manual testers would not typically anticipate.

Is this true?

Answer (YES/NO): NO